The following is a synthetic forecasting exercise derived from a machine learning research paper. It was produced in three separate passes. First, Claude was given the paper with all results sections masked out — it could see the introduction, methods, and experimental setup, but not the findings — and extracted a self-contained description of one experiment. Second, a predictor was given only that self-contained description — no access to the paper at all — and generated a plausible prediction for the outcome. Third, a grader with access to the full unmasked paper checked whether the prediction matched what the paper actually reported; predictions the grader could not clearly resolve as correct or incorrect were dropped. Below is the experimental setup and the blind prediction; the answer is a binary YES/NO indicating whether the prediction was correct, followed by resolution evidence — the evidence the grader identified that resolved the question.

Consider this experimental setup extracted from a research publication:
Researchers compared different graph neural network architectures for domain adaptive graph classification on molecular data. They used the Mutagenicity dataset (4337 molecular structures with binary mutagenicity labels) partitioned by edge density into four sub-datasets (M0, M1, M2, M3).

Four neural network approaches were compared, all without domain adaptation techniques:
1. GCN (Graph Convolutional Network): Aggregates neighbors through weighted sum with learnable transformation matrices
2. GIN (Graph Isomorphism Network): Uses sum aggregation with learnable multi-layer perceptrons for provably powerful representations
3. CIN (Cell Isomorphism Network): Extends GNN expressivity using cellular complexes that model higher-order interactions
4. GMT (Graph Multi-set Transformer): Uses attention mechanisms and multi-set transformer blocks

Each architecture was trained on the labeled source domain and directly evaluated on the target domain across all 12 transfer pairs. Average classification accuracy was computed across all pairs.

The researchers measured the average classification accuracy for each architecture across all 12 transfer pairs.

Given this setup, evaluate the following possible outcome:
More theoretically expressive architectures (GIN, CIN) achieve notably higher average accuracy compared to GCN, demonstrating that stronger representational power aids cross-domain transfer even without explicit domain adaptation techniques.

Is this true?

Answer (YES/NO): NO